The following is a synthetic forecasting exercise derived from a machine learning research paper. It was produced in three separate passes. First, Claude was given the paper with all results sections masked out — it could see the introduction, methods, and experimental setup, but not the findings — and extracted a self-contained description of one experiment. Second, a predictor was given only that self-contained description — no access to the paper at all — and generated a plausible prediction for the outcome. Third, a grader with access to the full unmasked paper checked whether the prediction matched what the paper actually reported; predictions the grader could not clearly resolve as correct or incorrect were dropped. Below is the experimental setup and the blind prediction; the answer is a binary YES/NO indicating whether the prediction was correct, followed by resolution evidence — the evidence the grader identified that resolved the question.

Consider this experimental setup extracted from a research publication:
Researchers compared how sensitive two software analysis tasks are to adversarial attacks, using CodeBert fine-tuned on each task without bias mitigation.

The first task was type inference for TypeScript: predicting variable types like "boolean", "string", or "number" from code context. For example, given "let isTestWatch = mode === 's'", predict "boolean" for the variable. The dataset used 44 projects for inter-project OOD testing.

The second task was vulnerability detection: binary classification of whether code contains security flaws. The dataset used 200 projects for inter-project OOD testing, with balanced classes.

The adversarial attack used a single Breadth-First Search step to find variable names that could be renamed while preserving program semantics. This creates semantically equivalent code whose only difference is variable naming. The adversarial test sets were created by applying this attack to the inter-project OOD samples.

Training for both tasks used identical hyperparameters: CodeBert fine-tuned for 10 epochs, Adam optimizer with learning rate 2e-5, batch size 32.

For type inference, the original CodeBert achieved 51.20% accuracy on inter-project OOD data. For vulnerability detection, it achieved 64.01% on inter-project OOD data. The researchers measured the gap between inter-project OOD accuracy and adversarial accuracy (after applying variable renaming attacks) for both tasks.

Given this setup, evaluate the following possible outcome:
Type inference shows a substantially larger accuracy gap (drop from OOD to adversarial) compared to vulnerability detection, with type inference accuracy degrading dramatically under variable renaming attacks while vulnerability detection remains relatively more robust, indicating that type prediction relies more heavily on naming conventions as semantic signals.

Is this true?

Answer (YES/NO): YES